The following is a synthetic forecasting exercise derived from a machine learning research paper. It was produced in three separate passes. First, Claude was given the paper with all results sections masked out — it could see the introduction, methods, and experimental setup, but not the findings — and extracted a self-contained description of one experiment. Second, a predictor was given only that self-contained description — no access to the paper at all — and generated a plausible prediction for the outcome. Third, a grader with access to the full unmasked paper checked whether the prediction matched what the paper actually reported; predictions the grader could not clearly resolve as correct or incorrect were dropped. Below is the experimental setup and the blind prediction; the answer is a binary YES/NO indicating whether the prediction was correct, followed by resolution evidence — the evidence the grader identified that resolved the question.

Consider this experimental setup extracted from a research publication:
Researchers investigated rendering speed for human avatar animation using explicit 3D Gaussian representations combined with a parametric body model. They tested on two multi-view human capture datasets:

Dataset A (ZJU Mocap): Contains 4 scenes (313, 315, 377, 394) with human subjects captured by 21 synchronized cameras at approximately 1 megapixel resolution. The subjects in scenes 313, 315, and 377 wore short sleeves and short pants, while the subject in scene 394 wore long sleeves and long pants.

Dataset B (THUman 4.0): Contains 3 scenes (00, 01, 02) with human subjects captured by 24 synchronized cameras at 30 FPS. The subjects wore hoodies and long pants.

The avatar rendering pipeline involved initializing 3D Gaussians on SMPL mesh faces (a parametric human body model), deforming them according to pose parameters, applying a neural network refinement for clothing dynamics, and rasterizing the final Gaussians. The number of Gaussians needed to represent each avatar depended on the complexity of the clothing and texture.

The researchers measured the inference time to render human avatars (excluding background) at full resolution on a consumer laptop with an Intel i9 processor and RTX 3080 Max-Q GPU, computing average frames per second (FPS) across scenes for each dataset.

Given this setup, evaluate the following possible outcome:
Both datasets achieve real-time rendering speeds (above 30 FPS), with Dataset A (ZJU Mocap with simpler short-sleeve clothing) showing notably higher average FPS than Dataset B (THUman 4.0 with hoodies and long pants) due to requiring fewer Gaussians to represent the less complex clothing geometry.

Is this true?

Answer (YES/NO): NO